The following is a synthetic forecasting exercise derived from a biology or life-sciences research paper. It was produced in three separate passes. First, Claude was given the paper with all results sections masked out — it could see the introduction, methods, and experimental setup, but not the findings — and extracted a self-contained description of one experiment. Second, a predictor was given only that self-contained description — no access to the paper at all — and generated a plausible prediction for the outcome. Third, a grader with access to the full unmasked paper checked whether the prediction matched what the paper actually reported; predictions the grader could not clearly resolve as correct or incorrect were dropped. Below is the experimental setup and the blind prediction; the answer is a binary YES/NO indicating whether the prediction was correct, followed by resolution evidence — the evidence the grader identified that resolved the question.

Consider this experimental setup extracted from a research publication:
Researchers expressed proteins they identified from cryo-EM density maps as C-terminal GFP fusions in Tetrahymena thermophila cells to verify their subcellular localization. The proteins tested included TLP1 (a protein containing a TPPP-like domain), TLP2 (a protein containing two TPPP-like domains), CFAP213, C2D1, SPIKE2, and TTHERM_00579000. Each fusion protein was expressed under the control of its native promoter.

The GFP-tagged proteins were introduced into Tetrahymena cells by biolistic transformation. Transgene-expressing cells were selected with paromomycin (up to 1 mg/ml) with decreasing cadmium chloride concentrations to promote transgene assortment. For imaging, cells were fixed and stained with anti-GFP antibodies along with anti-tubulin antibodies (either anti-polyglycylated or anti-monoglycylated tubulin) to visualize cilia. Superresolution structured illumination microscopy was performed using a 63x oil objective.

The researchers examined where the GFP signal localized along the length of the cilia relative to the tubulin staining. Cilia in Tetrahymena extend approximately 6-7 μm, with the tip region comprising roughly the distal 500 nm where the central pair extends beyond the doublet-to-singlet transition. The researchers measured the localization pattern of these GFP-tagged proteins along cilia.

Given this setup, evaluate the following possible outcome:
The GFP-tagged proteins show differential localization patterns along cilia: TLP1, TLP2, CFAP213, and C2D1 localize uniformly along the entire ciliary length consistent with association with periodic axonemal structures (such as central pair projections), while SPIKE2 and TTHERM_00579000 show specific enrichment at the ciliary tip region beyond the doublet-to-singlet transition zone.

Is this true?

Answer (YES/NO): NO